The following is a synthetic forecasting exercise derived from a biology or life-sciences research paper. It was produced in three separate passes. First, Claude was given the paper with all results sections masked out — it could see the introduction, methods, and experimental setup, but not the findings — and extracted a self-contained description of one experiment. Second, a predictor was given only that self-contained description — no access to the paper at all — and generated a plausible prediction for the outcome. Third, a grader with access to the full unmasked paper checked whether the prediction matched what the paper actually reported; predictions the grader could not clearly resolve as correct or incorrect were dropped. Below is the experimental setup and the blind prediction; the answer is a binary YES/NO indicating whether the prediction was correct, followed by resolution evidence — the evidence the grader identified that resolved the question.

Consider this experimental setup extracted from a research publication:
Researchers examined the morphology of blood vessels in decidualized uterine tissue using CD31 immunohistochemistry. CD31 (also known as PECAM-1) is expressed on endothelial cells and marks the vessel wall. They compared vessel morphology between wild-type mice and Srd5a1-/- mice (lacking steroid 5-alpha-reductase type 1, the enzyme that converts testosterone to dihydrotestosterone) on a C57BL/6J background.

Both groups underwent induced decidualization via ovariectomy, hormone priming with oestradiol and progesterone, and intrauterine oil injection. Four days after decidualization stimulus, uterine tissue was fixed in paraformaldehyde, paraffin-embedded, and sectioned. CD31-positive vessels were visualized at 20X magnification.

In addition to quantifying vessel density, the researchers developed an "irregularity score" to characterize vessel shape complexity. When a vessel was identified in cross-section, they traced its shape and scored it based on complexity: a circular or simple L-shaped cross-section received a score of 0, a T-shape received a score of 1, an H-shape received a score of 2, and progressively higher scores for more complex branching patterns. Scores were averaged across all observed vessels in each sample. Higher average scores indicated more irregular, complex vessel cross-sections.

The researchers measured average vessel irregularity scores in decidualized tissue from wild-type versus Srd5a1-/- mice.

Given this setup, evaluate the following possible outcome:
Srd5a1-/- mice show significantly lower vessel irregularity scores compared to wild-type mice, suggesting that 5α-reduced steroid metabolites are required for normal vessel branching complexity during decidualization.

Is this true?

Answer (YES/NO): NO